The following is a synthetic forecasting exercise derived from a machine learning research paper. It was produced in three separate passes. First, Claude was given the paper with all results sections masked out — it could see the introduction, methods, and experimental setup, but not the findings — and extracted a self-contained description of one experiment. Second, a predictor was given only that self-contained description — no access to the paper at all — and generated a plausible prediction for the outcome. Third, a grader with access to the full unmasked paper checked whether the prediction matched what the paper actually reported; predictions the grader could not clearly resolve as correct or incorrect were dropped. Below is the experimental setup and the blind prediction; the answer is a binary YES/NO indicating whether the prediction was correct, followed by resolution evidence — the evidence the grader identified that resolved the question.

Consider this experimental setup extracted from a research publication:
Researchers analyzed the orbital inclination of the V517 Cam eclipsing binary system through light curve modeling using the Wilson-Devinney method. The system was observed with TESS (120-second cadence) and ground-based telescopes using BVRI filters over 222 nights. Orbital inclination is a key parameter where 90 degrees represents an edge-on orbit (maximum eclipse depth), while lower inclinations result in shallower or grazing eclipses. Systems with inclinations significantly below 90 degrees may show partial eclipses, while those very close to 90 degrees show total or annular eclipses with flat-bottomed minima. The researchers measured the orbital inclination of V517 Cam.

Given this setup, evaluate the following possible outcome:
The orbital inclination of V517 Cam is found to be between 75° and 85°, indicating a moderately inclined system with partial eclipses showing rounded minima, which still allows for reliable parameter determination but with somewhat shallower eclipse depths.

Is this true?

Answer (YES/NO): NO